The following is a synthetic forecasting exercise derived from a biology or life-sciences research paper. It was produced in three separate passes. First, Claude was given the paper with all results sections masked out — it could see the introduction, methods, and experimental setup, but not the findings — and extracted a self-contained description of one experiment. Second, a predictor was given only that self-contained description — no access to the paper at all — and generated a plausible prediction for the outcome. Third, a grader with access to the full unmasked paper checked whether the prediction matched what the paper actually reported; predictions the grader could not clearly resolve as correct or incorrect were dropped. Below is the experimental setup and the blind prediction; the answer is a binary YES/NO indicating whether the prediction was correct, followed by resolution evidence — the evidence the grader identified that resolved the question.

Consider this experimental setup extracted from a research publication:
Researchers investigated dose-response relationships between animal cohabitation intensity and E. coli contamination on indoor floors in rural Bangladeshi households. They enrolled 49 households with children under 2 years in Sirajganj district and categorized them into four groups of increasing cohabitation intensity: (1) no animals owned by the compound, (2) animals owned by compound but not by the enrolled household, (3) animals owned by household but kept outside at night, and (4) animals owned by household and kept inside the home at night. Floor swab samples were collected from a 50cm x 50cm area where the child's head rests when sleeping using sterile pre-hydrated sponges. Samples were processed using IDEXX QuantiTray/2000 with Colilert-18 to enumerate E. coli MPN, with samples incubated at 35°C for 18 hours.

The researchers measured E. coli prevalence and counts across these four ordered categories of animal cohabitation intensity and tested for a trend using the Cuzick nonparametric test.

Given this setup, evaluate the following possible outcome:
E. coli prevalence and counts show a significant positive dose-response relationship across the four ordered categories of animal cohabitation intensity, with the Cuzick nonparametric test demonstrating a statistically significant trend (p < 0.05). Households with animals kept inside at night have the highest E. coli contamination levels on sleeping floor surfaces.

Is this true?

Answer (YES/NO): YES